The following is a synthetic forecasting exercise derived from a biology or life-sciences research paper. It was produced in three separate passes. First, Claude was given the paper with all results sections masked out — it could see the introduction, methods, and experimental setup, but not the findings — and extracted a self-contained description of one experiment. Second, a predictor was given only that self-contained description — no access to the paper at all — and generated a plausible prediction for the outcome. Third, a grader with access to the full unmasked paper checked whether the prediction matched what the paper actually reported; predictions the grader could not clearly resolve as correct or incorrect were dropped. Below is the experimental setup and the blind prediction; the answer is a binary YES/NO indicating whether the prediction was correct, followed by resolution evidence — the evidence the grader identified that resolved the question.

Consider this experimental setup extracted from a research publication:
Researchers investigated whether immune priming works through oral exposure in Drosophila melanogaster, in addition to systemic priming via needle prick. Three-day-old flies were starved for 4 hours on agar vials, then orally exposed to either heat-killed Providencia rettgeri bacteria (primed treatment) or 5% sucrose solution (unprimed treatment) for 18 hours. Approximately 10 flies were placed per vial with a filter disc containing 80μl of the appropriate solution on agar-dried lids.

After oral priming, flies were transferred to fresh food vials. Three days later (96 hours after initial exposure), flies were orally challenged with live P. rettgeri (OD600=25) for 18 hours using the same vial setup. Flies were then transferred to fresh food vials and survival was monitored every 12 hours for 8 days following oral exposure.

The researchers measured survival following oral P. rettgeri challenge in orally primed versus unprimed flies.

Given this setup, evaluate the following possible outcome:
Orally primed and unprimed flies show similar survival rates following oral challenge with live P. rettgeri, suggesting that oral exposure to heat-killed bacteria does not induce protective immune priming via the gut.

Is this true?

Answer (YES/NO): NO